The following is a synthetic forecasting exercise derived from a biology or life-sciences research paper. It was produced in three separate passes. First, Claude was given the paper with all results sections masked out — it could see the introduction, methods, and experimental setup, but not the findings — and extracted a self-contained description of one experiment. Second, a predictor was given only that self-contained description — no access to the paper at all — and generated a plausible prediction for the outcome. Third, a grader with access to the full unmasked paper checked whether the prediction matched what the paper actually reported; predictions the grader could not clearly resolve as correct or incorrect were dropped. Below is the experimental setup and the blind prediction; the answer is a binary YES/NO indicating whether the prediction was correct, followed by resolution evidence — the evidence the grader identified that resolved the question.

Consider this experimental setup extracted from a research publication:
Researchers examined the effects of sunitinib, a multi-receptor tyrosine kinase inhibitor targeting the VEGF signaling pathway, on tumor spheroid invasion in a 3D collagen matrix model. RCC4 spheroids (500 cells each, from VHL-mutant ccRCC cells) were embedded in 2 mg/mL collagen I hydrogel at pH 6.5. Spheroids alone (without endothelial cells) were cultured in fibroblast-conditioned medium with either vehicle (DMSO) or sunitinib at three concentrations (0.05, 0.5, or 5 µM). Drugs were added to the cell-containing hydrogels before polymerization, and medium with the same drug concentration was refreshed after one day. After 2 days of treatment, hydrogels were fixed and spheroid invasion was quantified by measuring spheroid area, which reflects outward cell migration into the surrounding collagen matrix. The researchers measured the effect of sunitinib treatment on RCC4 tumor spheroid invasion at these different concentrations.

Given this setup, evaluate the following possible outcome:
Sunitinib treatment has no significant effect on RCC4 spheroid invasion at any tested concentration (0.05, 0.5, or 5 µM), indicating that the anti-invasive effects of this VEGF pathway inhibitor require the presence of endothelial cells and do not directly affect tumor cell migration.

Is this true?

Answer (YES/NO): NO